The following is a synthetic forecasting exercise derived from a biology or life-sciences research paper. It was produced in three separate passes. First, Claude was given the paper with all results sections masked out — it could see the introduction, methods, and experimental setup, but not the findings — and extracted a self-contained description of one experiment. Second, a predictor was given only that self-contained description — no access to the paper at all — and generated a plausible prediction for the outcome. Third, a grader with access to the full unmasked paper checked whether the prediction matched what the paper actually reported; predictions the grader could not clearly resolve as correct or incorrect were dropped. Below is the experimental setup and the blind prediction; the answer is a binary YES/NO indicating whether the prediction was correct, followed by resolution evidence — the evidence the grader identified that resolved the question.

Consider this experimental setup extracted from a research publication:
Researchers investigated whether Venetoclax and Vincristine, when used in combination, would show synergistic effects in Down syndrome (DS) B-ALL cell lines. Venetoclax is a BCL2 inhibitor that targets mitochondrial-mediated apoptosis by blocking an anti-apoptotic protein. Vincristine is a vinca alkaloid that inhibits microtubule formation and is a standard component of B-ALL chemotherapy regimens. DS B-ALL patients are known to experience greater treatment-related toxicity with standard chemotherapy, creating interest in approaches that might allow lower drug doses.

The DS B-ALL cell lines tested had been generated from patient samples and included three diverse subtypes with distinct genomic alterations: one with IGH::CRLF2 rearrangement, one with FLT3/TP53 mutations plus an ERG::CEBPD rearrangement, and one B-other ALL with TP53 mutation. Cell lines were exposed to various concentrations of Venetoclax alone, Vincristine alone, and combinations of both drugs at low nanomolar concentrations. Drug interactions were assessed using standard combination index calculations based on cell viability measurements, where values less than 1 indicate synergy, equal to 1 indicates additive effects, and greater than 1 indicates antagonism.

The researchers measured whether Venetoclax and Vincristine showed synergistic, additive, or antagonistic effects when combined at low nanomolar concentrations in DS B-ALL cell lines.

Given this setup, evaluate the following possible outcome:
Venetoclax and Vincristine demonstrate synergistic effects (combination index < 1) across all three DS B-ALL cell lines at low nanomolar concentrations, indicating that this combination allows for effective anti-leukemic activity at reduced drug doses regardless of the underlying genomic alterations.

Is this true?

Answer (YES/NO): YES